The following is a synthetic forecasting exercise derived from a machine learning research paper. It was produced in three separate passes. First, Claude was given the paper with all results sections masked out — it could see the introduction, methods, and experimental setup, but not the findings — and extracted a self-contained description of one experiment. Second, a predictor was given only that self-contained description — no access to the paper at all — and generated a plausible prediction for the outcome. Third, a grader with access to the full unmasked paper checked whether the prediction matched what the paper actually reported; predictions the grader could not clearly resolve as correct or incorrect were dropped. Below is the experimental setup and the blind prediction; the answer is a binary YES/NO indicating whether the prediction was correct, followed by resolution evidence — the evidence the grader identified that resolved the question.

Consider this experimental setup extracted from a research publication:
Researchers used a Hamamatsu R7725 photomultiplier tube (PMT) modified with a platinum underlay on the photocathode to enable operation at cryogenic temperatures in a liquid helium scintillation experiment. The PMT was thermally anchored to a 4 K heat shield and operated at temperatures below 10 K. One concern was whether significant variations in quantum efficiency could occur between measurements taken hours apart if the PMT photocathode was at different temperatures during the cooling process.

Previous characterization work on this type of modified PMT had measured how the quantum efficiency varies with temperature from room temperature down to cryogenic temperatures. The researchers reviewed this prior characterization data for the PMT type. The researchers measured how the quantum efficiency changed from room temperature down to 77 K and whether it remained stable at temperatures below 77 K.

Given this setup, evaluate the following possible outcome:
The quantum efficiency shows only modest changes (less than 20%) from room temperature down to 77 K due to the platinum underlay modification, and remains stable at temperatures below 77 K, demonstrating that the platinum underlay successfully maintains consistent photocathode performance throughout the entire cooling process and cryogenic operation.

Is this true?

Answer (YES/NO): NO